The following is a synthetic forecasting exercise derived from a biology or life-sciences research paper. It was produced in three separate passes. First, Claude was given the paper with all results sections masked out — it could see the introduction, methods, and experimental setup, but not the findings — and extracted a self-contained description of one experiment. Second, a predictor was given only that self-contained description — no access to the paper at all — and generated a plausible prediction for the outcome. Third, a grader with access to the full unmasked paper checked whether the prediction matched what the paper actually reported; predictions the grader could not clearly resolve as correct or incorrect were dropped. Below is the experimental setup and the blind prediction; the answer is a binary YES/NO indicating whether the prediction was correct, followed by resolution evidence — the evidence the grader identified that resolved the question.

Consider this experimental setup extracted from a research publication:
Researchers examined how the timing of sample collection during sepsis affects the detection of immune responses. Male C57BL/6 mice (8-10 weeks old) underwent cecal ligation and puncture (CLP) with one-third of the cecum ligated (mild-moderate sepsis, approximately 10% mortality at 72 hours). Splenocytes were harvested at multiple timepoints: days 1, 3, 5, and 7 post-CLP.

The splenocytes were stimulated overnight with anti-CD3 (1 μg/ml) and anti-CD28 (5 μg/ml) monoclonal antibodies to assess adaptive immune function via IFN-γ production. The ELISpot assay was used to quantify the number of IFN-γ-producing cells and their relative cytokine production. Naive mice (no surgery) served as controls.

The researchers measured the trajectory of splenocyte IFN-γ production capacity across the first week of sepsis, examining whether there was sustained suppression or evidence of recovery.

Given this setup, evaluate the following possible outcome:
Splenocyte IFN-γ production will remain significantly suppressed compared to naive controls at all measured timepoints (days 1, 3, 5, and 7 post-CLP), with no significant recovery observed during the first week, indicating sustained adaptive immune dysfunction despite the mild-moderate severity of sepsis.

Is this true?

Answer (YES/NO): NO